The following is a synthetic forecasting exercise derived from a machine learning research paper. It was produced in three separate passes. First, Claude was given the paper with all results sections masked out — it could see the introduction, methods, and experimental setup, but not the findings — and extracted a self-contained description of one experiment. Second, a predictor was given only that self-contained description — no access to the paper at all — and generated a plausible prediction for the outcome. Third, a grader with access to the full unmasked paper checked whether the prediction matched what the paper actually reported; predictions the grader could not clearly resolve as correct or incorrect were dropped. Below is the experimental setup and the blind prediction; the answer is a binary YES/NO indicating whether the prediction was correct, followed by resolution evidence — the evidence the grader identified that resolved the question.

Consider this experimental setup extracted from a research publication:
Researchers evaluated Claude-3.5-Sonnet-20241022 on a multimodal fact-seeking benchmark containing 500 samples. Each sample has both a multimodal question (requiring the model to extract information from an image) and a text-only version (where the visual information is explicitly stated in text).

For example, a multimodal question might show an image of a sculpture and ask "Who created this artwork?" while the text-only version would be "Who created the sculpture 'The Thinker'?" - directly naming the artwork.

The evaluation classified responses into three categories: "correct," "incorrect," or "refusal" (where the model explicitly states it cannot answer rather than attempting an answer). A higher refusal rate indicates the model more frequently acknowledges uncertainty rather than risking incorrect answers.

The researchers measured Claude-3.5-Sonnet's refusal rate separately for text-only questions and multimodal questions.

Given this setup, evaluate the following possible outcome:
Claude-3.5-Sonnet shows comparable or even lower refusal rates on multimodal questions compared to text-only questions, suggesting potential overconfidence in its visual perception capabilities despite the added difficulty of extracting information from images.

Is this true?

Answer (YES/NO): NO